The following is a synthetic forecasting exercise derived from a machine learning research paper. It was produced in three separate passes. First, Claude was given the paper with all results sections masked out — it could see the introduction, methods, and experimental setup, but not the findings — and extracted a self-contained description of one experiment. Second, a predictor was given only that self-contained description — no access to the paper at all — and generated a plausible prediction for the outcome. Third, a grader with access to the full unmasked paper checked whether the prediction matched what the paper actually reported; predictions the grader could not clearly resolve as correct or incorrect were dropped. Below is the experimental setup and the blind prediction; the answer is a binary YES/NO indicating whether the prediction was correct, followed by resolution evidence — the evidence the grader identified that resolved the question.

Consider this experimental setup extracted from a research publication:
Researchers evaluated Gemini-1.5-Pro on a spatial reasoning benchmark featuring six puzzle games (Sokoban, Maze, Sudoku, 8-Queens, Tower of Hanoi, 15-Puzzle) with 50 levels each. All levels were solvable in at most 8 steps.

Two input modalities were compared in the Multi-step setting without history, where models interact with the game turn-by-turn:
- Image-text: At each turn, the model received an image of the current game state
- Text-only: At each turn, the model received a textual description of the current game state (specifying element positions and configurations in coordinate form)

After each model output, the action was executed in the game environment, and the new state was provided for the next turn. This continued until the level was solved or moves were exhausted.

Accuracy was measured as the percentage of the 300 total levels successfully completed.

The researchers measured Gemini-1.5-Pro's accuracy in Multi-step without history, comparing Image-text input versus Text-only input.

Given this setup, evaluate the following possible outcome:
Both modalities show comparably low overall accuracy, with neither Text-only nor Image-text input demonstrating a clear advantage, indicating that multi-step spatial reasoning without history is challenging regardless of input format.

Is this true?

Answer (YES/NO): NO